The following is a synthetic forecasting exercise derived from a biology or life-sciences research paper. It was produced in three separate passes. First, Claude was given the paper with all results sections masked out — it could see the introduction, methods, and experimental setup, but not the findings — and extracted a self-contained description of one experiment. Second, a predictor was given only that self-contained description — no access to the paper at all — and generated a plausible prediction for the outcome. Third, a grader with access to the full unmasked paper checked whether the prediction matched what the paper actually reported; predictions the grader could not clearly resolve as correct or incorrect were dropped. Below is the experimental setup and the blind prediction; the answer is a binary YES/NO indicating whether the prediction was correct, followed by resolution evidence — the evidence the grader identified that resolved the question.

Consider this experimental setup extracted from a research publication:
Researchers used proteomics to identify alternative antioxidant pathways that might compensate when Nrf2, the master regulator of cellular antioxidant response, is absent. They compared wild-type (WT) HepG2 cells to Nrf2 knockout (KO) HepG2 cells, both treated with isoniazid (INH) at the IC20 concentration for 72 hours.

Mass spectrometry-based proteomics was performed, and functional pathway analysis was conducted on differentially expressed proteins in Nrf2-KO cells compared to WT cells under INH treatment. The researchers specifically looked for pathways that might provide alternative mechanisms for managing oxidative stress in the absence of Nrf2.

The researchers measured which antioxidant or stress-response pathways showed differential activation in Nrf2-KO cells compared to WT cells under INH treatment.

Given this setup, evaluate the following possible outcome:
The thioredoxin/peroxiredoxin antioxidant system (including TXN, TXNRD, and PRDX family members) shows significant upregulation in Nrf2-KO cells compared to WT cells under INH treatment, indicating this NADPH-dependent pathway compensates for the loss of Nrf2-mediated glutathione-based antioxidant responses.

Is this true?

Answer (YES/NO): NO